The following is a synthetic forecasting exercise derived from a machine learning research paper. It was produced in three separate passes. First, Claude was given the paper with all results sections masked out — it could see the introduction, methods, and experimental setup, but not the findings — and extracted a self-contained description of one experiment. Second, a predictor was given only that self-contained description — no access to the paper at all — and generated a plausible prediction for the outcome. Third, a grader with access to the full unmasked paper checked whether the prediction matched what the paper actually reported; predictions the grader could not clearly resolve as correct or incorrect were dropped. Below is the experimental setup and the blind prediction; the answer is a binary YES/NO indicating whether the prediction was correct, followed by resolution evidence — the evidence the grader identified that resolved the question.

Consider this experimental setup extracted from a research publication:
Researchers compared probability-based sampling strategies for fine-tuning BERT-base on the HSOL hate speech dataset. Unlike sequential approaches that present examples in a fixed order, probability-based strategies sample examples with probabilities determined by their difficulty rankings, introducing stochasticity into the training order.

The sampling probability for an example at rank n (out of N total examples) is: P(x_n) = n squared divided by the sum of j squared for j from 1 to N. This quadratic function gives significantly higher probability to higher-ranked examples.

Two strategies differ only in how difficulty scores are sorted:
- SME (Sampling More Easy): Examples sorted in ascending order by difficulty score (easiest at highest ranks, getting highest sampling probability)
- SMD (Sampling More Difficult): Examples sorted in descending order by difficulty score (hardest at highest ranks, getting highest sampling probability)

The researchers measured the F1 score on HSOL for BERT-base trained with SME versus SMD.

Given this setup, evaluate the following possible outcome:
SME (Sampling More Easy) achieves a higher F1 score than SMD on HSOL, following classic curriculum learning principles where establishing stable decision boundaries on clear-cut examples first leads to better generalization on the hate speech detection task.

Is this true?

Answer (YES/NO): NO